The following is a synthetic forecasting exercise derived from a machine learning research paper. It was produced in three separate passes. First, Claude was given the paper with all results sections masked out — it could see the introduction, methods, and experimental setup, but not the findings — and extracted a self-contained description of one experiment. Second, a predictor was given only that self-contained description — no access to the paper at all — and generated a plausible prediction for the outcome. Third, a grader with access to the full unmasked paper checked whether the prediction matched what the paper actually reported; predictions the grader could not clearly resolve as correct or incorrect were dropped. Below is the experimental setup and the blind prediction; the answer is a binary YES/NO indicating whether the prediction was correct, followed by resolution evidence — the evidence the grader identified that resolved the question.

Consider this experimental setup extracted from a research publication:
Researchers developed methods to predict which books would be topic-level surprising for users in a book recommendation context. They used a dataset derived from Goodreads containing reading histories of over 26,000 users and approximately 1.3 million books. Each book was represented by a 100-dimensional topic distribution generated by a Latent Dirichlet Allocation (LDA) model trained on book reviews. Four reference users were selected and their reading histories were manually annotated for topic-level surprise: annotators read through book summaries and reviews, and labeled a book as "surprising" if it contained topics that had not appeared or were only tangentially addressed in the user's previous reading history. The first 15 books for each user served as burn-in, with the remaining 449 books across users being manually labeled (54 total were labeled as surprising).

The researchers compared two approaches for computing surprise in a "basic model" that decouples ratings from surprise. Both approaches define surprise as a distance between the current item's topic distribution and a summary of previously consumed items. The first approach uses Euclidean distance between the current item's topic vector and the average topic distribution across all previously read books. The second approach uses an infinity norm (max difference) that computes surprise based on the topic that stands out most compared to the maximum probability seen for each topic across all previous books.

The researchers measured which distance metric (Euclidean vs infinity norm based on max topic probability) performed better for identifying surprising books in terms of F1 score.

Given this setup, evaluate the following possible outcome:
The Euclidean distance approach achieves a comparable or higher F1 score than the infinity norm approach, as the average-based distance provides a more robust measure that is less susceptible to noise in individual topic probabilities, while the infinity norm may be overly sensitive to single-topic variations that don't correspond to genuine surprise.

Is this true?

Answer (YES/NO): NO